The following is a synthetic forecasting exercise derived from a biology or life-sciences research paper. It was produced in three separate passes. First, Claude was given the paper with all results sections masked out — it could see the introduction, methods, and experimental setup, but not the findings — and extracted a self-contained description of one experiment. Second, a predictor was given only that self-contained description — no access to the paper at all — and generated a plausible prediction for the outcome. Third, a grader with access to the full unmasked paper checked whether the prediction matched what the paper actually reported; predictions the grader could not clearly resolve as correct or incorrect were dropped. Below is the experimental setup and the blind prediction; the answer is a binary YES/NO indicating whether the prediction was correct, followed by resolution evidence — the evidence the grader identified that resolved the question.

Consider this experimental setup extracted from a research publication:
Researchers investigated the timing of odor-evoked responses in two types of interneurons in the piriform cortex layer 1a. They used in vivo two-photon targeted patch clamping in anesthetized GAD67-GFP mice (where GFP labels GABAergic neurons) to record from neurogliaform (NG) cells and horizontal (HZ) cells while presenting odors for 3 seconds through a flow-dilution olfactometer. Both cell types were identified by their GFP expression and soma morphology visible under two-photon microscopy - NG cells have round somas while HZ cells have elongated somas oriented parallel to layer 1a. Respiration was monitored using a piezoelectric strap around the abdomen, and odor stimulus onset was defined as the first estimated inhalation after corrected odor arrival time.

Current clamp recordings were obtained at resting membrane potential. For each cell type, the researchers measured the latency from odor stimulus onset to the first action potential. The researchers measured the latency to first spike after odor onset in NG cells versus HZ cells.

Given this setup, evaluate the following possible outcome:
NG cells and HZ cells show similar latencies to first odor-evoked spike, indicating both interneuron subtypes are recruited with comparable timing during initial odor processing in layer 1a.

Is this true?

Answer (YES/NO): NO